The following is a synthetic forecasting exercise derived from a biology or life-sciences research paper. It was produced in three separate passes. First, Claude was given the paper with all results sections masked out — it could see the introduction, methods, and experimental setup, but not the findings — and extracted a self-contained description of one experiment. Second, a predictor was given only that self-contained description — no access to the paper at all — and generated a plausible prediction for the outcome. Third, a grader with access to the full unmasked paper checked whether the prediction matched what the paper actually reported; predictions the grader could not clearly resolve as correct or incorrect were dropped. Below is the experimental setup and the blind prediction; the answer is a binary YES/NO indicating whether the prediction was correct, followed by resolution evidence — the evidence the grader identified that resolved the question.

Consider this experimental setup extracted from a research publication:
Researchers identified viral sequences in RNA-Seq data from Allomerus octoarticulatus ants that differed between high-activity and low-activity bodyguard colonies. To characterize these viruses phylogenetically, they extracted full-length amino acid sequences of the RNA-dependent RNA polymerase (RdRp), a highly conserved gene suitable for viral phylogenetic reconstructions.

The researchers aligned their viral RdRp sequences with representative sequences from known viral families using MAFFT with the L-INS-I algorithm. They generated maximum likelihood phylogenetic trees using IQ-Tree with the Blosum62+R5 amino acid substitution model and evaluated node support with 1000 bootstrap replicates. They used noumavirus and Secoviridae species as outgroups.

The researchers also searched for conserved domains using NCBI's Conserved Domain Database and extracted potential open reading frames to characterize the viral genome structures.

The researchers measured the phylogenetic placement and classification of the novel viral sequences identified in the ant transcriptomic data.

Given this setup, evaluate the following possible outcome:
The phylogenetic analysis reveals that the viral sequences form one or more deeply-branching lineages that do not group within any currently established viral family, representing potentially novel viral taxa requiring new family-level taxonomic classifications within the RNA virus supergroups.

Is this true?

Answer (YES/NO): NO